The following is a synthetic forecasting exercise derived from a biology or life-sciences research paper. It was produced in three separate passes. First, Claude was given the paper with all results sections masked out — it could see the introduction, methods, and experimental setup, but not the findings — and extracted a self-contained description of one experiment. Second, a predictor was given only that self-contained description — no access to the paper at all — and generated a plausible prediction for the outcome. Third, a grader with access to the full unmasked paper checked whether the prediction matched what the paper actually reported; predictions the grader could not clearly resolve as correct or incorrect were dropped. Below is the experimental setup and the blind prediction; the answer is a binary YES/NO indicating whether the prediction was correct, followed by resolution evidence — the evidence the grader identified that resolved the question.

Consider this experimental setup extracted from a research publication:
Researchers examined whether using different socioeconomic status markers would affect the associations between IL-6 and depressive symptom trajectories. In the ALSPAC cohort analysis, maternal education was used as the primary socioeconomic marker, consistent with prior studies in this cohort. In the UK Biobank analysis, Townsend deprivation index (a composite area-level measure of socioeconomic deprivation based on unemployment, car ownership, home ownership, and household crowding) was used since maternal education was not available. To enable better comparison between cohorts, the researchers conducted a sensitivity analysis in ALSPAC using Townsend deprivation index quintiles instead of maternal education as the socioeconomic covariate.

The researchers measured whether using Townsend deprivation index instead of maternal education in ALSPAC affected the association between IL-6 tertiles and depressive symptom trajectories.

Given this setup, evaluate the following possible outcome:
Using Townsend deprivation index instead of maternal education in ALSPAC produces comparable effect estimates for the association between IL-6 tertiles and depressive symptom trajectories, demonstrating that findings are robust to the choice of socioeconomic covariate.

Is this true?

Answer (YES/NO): YES